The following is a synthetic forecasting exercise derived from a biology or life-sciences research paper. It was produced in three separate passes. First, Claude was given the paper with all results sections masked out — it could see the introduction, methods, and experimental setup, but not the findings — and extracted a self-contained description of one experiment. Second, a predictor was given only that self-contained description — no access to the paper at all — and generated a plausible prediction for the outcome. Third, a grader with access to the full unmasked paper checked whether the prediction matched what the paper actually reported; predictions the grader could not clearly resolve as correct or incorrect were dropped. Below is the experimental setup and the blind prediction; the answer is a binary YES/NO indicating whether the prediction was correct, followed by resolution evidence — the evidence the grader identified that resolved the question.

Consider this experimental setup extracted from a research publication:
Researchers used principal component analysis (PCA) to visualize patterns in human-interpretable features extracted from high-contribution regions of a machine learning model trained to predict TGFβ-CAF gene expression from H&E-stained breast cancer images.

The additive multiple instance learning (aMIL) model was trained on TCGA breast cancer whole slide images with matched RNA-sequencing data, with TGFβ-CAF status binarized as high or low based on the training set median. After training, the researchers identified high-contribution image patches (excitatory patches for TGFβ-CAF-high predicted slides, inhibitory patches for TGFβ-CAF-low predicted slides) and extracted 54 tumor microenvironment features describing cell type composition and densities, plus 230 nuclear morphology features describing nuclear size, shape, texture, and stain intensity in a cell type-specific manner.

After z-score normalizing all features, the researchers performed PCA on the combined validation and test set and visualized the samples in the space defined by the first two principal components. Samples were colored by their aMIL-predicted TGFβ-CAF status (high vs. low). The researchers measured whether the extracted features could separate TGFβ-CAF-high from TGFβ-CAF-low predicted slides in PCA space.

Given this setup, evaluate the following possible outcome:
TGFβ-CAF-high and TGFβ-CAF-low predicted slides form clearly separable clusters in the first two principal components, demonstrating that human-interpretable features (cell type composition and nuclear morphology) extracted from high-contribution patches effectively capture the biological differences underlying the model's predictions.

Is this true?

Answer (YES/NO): YES